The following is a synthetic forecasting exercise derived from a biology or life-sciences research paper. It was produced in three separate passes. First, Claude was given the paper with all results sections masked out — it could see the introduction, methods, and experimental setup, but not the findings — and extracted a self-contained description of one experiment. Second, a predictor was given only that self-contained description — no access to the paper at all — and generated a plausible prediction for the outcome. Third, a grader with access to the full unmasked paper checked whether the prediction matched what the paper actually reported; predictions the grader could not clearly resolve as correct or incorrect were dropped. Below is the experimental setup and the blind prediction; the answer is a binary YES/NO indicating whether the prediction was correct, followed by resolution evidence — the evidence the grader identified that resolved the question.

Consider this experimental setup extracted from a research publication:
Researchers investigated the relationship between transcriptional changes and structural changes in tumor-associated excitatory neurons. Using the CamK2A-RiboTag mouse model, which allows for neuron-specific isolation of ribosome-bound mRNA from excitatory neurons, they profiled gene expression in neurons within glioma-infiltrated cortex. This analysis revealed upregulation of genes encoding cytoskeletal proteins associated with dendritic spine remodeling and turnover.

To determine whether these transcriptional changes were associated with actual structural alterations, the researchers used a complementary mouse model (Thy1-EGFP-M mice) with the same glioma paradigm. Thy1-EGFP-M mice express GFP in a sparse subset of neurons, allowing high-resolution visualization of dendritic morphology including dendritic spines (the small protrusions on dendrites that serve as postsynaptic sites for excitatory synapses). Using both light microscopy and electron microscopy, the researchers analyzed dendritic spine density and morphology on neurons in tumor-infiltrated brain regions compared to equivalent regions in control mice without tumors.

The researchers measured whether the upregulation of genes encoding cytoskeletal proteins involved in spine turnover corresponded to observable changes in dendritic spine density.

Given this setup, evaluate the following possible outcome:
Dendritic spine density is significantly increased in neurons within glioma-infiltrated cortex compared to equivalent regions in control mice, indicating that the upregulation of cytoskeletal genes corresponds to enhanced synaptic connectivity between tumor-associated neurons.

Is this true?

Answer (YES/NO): NO